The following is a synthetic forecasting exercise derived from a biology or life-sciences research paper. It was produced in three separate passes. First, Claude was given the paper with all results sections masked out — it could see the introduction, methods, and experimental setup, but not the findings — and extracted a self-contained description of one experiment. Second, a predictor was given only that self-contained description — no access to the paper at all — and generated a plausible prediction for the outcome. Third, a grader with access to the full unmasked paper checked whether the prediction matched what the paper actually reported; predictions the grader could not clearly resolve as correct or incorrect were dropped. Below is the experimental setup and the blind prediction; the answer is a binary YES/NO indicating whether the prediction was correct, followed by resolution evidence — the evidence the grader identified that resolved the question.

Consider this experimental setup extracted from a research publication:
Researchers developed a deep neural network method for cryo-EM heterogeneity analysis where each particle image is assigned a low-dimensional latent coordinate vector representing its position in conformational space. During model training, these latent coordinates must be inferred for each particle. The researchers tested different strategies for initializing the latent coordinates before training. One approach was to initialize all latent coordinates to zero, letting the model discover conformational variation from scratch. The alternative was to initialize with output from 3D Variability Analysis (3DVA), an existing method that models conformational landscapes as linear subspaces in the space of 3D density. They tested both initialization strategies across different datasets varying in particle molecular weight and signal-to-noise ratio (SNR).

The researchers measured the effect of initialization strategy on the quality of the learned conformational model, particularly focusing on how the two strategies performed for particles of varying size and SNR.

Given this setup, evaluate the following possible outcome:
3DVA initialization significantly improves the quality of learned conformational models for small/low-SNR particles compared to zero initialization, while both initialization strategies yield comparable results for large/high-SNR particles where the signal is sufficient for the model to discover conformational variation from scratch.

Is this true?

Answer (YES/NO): YES